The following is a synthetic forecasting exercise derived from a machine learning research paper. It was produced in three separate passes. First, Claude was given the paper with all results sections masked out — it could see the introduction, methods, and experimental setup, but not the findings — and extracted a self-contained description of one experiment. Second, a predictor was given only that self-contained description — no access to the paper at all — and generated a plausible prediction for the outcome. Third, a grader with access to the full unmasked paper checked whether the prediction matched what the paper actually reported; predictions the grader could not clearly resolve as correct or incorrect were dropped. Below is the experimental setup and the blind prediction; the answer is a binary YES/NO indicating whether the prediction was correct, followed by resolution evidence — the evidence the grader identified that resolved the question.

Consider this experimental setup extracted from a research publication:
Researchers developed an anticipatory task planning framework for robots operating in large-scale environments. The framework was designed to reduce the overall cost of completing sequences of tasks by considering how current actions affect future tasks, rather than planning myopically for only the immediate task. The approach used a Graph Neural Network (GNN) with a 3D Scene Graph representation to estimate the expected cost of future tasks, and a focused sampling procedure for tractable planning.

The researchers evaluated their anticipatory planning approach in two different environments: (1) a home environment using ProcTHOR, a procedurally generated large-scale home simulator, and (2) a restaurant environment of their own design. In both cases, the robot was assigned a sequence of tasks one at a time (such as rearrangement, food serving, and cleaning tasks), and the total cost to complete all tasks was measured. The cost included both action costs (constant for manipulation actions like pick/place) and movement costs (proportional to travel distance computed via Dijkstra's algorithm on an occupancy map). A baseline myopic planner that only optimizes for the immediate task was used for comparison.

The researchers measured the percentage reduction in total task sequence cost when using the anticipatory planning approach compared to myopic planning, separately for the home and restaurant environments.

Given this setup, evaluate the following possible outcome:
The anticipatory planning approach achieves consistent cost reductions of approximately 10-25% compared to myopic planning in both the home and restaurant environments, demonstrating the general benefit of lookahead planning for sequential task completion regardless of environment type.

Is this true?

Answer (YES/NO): NO